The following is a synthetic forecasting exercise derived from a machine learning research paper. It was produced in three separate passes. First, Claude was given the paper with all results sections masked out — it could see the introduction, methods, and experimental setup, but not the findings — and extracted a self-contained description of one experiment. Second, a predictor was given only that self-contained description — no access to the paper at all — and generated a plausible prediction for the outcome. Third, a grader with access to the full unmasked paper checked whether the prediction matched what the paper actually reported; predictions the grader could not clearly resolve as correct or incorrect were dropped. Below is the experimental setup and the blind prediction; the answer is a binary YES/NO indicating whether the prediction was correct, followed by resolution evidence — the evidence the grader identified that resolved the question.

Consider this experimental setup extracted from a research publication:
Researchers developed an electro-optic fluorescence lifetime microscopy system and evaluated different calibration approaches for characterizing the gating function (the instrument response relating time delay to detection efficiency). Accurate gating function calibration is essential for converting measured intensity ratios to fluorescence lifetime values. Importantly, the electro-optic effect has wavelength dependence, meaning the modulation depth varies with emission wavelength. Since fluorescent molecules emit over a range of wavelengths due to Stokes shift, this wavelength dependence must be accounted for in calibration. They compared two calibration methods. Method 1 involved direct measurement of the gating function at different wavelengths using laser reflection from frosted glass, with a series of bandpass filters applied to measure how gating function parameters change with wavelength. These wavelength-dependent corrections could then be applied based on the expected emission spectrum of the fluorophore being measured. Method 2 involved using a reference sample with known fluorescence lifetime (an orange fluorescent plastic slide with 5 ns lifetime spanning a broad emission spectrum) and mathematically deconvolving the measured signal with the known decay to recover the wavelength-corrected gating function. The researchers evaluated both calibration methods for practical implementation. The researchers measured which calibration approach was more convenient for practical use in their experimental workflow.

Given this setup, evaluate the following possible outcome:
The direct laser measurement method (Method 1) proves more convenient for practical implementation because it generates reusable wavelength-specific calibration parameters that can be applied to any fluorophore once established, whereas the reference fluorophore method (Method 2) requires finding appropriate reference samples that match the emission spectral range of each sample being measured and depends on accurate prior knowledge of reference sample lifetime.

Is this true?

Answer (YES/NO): NO